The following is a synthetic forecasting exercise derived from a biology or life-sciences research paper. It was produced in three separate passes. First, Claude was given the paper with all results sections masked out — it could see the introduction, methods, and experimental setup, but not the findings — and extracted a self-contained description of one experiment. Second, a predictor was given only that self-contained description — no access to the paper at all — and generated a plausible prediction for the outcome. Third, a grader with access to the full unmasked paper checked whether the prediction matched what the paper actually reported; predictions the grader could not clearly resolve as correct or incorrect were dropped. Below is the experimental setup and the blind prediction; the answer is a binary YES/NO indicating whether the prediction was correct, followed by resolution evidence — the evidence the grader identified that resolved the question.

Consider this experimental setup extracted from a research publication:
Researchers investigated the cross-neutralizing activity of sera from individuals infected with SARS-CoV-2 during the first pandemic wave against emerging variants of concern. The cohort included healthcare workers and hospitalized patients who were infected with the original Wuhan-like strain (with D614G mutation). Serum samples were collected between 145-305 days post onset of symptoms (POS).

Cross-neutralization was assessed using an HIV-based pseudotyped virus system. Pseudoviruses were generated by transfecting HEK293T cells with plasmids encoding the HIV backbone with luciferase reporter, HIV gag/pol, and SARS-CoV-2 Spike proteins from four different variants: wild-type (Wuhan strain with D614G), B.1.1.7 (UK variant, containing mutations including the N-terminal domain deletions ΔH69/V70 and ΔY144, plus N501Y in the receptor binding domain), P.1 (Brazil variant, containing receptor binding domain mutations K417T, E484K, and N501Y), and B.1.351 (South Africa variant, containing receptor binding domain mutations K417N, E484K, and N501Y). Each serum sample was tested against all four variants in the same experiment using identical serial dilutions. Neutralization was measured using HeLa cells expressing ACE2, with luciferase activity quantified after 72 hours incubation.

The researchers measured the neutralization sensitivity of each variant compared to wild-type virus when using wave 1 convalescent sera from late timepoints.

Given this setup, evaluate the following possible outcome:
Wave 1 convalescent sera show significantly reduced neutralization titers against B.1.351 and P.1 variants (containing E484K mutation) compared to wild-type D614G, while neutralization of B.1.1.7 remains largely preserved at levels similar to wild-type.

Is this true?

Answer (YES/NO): NO